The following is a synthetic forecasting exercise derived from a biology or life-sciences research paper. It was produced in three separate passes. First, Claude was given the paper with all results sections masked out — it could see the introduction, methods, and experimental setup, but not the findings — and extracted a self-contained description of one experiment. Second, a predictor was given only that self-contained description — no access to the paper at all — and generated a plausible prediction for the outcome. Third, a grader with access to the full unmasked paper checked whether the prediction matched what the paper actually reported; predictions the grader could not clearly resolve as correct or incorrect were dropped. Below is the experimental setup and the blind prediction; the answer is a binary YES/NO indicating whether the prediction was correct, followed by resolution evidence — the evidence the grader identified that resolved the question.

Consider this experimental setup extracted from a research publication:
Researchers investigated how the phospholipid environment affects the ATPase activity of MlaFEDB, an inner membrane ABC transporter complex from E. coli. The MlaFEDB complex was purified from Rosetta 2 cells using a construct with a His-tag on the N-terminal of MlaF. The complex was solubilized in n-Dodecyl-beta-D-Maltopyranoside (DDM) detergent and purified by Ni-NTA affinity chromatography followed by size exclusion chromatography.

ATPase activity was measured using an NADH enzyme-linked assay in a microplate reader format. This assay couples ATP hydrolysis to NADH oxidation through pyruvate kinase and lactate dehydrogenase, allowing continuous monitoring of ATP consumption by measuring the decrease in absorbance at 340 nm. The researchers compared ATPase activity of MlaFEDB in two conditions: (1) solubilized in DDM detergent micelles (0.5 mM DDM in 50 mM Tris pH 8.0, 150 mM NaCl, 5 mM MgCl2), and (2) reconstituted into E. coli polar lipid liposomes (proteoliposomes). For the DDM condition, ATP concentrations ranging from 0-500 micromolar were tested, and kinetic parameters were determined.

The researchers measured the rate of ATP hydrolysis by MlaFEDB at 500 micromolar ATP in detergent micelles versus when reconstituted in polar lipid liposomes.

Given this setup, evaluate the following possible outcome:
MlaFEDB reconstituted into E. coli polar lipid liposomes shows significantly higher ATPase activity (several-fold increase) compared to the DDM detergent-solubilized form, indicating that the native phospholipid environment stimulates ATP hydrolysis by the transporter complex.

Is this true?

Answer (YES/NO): NO